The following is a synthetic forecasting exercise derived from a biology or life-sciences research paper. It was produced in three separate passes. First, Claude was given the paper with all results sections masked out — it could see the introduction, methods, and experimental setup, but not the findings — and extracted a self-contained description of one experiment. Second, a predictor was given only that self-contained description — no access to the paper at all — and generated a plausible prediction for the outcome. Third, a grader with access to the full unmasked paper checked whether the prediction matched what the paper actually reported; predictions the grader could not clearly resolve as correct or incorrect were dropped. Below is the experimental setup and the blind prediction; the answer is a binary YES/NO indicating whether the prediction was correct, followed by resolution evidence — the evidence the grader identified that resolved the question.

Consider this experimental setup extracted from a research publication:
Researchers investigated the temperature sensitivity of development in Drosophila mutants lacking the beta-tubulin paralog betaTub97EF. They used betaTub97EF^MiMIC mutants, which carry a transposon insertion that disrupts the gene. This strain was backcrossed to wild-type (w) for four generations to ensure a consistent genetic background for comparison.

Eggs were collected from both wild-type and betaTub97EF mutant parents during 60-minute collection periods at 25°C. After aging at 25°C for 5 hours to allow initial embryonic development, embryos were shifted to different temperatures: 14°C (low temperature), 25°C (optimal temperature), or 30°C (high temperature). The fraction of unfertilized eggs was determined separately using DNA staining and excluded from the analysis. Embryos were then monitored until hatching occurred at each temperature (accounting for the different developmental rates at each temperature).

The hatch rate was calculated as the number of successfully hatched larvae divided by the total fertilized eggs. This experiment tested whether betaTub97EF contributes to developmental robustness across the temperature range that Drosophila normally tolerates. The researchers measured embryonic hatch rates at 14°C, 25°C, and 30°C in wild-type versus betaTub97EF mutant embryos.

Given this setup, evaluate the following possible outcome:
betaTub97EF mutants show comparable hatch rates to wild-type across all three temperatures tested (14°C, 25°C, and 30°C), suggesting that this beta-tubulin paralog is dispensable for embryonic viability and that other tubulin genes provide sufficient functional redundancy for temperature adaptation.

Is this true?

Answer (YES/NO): NO